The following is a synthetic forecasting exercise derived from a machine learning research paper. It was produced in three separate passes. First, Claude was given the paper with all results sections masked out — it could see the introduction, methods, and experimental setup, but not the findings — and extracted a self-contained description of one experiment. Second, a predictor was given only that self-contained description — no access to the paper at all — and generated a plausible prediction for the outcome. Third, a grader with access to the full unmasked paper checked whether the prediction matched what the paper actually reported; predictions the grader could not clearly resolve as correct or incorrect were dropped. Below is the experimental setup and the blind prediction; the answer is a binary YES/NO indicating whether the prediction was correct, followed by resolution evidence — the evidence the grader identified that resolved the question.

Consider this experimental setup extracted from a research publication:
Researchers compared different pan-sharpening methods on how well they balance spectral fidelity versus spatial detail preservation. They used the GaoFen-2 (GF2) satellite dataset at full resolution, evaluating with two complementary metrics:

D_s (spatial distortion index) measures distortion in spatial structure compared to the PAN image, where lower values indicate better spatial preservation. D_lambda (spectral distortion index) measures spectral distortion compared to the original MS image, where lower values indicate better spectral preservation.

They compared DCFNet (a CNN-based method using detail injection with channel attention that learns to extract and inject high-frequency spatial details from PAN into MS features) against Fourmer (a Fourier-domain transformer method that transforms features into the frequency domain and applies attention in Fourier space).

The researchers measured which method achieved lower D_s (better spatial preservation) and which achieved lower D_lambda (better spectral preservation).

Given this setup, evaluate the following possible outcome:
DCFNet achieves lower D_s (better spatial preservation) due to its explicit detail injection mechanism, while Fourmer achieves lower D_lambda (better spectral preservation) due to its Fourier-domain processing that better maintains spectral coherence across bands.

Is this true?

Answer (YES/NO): NO